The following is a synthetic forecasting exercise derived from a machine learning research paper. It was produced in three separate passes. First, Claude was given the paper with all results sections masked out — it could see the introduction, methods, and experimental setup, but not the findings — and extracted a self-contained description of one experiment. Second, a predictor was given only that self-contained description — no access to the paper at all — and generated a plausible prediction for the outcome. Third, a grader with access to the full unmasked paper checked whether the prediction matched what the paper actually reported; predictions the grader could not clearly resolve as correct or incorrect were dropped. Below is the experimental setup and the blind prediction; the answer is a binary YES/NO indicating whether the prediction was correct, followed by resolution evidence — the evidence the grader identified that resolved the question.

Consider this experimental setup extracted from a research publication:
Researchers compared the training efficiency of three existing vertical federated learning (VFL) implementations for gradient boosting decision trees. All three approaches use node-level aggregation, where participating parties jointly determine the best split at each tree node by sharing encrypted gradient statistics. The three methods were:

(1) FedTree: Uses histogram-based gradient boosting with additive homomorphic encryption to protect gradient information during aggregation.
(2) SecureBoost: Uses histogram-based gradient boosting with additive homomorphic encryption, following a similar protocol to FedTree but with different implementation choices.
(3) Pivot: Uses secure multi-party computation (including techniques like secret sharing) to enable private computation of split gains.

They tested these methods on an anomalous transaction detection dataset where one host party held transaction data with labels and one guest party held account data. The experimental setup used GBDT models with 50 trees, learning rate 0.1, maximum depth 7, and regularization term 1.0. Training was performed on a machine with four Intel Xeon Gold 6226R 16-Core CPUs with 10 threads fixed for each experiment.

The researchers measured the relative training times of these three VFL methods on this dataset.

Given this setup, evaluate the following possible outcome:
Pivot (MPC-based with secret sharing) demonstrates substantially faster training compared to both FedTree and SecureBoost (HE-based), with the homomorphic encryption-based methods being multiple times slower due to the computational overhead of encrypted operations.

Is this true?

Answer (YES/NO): NO